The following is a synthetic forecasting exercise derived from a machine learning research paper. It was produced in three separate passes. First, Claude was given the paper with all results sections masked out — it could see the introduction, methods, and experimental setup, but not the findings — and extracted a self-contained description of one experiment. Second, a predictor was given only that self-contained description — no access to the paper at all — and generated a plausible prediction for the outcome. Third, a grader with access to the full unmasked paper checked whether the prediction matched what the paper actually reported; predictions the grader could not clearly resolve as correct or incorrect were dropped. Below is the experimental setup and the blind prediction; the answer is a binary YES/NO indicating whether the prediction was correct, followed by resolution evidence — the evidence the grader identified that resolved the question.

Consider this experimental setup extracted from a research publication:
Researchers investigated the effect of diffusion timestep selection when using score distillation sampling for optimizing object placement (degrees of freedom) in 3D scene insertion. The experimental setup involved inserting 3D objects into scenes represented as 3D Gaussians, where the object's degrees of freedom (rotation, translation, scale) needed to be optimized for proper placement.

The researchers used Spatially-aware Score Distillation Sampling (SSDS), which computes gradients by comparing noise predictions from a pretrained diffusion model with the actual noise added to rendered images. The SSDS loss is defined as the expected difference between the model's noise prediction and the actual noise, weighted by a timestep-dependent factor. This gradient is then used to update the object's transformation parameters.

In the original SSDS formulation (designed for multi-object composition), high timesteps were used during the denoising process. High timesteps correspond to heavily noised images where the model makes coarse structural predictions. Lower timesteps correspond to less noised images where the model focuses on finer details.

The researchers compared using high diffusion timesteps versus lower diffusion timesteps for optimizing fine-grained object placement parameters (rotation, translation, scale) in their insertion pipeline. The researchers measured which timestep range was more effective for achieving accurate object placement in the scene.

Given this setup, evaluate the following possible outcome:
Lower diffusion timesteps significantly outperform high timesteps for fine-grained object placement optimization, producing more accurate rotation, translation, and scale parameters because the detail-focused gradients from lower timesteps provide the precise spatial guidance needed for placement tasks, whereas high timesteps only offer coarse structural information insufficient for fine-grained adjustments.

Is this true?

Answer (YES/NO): YES